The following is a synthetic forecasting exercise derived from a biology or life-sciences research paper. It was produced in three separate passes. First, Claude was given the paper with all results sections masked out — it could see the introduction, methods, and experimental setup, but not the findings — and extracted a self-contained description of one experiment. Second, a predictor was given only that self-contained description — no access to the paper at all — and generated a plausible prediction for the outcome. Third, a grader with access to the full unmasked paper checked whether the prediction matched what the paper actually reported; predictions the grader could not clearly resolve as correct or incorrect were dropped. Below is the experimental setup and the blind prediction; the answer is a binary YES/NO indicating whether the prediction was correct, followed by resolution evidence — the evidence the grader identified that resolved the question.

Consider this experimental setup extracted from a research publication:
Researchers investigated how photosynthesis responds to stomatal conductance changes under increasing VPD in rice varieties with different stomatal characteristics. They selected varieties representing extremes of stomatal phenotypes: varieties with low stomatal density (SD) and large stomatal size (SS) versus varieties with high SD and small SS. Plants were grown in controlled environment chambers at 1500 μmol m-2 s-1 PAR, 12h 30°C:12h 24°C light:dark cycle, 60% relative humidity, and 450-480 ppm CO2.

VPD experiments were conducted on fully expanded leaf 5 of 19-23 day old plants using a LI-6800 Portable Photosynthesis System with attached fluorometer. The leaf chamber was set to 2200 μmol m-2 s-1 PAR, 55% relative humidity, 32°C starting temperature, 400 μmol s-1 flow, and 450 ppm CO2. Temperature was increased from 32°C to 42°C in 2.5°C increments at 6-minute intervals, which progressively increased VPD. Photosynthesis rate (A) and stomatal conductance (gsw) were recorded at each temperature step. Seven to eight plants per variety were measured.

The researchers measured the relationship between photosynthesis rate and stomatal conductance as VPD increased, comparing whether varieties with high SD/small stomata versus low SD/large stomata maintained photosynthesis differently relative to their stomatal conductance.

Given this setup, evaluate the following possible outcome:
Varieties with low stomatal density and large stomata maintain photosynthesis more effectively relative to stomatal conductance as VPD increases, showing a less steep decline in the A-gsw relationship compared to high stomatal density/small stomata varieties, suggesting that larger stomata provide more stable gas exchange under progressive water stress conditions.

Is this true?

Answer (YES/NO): NO